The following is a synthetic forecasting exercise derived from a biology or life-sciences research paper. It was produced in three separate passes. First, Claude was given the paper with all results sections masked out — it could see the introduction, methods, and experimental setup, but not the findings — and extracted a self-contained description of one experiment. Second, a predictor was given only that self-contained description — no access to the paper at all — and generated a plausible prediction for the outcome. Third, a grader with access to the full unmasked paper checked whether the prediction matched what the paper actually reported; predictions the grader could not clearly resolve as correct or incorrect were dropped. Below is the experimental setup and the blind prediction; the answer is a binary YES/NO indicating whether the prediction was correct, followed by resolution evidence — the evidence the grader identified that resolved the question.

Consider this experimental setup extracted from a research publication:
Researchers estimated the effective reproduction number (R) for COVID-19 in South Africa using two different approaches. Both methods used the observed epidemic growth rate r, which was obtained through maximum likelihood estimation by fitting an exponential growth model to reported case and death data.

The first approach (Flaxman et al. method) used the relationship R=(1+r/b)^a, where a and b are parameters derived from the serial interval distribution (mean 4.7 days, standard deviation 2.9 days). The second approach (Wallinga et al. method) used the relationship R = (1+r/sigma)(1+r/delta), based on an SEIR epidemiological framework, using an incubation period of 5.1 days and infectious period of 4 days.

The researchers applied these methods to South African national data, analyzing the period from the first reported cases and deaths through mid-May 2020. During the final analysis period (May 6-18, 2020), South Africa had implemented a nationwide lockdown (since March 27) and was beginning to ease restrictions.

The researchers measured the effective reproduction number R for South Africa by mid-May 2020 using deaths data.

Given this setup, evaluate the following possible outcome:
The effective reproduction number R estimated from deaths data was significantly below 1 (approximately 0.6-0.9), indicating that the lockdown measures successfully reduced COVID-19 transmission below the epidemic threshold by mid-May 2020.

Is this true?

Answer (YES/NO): NO